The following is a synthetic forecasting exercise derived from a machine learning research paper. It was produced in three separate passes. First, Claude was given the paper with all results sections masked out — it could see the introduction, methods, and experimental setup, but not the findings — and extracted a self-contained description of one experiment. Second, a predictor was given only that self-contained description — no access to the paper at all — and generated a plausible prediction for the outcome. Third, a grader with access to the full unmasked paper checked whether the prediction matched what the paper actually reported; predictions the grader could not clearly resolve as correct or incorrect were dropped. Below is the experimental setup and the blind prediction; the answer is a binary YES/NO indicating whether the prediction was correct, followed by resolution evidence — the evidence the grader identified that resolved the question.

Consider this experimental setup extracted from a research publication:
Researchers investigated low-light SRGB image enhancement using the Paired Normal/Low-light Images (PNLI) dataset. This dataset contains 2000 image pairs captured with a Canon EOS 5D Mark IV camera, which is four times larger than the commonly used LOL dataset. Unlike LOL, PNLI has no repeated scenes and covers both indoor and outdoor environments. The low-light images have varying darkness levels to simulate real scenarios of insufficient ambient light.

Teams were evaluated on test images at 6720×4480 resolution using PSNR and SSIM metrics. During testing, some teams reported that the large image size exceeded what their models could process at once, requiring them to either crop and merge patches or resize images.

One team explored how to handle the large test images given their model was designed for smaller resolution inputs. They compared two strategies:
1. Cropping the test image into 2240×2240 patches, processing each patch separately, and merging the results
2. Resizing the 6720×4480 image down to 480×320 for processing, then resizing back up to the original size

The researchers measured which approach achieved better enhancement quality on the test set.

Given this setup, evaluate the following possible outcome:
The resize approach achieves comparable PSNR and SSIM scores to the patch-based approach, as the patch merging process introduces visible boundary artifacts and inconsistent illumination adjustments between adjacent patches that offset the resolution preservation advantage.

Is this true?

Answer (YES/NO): NO